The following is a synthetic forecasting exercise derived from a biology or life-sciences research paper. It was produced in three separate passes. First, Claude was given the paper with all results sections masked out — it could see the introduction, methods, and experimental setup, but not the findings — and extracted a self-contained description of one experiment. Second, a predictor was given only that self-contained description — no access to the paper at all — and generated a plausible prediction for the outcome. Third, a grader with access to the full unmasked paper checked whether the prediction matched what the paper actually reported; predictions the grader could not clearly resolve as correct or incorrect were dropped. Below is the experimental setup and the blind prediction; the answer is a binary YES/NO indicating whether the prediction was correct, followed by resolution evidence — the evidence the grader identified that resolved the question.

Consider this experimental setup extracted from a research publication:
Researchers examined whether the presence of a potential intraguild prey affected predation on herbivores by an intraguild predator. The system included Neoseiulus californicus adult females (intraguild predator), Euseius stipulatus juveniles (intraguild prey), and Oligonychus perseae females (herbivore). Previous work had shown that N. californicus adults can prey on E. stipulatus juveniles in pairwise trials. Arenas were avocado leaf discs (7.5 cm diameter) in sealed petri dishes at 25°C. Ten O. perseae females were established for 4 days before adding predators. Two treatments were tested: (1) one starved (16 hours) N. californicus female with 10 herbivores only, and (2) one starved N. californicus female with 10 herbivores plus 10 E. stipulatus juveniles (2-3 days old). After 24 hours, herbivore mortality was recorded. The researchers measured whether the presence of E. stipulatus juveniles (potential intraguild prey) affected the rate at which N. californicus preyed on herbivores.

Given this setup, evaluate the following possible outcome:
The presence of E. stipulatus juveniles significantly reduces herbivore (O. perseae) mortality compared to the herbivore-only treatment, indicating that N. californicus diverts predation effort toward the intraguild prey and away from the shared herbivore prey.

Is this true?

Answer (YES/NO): NO